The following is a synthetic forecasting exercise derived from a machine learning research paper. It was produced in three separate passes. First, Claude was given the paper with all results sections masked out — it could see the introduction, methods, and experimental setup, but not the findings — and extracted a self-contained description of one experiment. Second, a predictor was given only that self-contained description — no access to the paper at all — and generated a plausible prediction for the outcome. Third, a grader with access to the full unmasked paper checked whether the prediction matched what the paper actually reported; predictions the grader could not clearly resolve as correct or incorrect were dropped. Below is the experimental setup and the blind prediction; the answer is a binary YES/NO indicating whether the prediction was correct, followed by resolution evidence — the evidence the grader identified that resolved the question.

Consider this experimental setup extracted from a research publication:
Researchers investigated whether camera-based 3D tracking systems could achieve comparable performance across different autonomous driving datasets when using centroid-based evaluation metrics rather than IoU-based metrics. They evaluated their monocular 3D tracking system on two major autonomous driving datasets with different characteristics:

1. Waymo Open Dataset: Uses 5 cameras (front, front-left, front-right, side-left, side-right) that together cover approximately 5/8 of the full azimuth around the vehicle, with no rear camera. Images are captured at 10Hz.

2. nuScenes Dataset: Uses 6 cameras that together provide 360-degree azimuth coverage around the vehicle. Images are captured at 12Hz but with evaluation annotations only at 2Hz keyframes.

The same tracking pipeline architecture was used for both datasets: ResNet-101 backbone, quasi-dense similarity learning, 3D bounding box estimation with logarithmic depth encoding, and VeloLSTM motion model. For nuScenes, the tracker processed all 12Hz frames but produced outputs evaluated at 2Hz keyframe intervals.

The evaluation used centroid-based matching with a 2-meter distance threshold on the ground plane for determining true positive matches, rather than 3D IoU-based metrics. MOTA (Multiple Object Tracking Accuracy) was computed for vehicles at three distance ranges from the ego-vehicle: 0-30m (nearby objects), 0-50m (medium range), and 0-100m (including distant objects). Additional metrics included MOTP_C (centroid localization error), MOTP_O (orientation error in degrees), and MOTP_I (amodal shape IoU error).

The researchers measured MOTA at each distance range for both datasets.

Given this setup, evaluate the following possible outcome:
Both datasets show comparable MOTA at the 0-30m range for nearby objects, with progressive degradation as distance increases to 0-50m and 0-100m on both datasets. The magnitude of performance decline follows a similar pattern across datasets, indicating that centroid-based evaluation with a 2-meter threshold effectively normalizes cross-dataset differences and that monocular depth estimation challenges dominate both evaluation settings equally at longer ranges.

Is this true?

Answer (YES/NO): NO